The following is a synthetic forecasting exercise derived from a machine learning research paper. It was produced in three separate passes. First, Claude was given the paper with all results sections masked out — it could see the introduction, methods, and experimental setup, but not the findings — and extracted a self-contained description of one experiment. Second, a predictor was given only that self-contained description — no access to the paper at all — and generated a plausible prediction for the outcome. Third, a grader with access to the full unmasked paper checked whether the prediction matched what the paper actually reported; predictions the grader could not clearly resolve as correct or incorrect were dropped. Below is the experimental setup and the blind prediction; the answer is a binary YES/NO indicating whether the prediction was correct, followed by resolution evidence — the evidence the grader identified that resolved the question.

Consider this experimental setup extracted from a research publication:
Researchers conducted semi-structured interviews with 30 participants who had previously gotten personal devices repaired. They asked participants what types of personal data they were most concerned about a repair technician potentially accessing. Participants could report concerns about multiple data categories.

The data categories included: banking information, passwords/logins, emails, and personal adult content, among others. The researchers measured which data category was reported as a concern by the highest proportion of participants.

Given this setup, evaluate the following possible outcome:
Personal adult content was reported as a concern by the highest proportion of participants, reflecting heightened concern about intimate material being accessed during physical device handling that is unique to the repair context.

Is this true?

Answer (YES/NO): NO